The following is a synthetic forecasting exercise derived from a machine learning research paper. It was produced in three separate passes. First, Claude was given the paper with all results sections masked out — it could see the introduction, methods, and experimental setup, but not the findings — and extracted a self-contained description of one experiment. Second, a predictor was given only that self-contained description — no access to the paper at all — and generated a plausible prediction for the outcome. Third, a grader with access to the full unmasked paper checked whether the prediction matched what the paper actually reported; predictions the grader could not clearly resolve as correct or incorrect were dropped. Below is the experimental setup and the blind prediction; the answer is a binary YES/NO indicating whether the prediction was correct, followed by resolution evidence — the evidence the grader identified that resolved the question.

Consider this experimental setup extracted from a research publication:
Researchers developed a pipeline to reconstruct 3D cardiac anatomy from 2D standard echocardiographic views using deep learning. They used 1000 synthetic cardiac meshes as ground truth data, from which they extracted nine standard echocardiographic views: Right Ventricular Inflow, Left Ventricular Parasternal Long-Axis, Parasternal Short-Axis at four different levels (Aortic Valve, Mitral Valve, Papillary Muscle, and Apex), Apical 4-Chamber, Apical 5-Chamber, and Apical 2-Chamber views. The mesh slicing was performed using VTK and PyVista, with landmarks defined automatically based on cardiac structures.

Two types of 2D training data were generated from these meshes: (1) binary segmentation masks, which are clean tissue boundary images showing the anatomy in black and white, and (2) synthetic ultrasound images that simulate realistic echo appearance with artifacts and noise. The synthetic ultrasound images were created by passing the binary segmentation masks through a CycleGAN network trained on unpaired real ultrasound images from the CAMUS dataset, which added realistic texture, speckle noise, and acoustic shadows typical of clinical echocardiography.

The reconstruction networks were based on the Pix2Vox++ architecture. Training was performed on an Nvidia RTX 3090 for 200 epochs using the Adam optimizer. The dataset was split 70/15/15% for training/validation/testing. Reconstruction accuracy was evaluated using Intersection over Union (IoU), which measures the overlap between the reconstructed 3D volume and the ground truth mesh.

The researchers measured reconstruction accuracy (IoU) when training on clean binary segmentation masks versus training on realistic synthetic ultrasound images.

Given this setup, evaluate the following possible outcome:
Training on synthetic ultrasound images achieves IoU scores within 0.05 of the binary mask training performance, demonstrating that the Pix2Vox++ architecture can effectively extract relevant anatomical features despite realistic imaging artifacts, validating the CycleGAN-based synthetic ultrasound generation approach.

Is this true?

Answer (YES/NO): NO